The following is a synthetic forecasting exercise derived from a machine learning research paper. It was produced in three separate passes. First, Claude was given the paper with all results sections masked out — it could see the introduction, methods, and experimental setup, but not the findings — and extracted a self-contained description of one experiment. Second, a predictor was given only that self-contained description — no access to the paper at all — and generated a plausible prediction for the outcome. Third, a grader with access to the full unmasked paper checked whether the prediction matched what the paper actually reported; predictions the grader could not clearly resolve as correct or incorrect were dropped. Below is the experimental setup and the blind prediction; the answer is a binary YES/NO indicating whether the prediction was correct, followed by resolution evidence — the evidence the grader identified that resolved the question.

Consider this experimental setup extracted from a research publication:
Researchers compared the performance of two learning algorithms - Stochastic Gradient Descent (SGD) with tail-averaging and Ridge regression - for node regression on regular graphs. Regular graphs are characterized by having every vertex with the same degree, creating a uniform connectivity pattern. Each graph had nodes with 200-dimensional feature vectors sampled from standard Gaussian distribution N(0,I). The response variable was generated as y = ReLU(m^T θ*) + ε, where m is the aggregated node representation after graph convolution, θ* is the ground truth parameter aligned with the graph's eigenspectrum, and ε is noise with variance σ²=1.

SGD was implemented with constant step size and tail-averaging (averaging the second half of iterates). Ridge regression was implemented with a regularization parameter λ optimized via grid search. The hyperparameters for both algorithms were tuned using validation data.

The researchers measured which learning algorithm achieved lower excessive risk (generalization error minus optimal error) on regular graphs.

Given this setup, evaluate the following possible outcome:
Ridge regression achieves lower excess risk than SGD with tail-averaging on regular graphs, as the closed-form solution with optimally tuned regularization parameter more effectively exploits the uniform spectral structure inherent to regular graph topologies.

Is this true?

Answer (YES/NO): YES